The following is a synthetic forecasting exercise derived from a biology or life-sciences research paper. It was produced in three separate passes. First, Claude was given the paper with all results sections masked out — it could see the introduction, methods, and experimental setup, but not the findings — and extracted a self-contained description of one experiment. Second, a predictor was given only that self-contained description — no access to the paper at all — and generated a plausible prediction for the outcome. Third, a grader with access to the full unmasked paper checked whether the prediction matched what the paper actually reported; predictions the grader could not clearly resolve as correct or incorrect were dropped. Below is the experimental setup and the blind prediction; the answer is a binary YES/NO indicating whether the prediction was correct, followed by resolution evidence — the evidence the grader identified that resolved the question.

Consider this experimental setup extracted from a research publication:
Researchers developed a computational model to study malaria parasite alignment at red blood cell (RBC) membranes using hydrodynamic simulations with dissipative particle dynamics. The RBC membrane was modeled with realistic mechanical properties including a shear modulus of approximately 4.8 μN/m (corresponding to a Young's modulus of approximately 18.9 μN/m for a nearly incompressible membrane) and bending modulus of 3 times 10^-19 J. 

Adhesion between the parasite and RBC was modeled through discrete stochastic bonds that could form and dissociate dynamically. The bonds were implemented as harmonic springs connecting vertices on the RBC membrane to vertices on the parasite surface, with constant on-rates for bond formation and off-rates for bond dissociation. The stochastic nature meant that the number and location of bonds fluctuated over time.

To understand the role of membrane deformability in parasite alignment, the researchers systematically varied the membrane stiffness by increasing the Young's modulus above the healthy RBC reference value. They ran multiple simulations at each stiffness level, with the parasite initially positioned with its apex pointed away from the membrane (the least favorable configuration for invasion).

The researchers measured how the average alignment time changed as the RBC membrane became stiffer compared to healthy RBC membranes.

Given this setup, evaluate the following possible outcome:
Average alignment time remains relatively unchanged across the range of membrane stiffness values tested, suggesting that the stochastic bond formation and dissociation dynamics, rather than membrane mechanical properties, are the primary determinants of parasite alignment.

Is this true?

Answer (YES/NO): NO